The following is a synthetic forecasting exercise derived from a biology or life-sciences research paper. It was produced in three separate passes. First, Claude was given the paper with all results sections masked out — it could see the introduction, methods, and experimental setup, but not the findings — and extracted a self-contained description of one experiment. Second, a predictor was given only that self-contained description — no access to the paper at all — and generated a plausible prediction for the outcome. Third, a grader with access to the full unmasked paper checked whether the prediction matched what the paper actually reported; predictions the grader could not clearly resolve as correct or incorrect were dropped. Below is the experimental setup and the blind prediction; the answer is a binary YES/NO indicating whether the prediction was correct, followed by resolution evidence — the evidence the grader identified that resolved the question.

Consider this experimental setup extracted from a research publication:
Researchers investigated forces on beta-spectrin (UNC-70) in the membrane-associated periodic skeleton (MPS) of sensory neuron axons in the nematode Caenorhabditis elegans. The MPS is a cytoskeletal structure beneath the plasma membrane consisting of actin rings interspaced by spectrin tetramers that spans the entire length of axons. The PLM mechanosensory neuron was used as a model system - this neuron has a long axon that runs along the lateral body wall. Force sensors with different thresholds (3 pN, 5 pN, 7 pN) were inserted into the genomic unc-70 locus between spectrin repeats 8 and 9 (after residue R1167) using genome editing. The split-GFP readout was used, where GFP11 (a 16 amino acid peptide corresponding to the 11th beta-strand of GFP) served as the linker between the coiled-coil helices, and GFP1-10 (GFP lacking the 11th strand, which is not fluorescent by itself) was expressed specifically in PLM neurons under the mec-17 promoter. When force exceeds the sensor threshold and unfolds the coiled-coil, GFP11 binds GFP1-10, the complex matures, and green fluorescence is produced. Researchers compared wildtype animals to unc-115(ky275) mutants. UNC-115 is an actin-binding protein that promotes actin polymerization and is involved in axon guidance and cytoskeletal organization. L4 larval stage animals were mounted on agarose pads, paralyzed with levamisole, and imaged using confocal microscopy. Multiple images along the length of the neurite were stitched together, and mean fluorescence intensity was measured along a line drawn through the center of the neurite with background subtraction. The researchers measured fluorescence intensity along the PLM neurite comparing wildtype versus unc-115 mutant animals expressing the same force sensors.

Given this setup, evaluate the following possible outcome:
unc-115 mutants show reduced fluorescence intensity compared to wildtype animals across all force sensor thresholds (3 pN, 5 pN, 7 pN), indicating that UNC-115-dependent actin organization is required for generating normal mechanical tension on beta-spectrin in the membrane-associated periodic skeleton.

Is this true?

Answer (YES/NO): YES